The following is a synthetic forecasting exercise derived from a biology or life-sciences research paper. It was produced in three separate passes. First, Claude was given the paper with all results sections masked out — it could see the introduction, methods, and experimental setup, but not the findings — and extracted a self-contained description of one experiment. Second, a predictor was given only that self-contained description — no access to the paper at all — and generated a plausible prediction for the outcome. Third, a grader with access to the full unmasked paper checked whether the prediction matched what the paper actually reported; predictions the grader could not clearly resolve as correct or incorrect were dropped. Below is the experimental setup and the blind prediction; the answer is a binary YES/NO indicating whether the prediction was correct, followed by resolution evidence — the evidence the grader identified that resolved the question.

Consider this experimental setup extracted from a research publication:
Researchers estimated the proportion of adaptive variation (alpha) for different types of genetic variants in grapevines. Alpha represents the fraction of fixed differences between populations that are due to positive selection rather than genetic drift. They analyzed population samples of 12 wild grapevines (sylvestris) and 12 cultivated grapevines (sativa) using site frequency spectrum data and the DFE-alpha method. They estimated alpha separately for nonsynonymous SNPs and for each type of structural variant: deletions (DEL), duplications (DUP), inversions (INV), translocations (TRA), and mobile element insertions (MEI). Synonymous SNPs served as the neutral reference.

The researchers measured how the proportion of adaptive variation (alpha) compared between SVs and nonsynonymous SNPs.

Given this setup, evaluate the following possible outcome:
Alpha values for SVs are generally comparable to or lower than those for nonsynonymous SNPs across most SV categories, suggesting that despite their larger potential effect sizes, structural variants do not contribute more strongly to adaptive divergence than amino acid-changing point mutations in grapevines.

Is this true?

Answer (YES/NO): YES